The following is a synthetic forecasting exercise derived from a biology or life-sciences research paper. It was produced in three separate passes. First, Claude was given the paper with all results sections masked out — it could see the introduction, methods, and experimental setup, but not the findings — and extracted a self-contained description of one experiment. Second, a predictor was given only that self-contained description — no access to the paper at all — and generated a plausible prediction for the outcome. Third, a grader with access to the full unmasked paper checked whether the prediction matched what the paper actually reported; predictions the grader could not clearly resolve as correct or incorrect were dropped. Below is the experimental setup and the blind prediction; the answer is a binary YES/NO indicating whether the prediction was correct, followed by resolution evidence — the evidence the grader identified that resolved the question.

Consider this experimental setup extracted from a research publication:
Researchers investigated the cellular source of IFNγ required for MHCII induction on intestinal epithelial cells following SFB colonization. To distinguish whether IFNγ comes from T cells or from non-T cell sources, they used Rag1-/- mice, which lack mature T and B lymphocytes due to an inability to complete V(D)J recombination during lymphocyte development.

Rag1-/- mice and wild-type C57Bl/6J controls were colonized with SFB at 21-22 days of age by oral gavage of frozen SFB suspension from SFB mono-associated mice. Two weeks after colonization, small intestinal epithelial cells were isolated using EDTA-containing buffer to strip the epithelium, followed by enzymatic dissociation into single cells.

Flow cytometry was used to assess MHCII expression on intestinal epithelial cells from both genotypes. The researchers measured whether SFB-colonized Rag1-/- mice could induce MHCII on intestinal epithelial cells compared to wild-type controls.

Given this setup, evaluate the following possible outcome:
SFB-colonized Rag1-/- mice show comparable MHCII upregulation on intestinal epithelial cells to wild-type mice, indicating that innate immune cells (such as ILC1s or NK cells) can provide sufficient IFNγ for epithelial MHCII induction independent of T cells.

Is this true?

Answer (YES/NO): NO